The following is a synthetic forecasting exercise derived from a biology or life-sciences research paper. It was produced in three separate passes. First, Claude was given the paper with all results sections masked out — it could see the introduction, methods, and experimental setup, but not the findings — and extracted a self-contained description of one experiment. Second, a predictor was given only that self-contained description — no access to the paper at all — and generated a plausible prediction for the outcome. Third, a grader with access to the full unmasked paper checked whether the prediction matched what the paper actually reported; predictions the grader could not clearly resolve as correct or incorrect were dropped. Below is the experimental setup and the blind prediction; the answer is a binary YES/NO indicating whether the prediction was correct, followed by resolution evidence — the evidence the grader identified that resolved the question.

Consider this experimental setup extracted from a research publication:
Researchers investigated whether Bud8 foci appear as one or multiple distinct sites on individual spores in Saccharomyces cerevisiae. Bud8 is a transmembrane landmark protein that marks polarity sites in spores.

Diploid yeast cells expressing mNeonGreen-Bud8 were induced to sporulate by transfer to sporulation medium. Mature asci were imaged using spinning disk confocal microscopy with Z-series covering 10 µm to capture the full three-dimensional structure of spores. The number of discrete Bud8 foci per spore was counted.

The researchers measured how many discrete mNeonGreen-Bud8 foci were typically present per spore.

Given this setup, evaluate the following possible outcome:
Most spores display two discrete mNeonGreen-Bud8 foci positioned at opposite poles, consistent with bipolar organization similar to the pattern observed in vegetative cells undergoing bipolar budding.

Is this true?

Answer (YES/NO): NO